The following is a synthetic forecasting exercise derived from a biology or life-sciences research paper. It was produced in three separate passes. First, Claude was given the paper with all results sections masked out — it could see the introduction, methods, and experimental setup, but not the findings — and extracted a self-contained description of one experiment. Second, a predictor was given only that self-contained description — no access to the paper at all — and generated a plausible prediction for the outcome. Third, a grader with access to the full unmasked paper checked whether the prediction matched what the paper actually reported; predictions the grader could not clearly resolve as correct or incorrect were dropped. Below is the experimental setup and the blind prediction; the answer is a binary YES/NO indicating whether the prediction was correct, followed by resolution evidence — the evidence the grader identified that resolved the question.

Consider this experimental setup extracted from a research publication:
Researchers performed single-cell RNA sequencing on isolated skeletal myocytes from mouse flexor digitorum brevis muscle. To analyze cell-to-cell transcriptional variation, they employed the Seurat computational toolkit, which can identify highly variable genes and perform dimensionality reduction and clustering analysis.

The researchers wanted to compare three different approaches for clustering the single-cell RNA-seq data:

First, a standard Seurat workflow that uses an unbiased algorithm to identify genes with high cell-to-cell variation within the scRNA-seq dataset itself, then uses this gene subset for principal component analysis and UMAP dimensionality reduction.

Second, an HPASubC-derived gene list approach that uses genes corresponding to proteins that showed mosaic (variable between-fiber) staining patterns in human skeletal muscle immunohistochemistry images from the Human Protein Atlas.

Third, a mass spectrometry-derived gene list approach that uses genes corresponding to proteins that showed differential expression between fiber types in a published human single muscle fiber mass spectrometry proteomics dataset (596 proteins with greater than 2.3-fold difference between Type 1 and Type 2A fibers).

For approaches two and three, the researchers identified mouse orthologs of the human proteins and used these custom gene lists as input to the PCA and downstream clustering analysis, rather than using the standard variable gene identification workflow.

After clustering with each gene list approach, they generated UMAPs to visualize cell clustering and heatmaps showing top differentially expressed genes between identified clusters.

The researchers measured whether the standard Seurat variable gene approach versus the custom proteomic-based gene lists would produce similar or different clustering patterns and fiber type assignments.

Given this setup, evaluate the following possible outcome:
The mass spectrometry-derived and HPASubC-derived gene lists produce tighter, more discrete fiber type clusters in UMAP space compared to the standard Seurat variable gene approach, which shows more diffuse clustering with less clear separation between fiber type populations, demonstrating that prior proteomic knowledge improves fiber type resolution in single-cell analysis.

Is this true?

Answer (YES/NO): NO